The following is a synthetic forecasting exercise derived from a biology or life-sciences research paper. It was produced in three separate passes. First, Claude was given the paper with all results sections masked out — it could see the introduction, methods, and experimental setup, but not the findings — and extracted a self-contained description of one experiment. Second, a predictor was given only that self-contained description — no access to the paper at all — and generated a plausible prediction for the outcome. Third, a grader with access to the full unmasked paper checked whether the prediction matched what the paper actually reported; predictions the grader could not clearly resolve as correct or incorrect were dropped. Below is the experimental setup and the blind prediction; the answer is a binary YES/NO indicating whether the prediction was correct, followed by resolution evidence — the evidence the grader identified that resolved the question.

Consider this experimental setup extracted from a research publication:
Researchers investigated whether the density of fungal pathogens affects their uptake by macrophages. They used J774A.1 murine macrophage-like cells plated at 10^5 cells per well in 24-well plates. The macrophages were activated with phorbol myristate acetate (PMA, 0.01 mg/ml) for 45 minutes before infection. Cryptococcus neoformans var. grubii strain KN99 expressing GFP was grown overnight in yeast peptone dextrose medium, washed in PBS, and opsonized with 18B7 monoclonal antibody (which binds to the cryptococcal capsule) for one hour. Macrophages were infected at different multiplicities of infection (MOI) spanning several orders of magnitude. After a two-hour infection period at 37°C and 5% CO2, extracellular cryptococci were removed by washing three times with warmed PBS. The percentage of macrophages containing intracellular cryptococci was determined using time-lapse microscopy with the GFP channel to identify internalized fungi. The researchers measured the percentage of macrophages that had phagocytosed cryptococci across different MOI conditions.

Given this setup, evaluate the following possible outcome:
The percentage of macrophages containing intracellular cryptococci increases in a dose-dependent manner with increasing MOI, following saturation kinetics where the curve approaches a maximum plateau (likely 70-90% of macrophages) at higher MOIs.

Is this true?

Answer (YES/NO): NO